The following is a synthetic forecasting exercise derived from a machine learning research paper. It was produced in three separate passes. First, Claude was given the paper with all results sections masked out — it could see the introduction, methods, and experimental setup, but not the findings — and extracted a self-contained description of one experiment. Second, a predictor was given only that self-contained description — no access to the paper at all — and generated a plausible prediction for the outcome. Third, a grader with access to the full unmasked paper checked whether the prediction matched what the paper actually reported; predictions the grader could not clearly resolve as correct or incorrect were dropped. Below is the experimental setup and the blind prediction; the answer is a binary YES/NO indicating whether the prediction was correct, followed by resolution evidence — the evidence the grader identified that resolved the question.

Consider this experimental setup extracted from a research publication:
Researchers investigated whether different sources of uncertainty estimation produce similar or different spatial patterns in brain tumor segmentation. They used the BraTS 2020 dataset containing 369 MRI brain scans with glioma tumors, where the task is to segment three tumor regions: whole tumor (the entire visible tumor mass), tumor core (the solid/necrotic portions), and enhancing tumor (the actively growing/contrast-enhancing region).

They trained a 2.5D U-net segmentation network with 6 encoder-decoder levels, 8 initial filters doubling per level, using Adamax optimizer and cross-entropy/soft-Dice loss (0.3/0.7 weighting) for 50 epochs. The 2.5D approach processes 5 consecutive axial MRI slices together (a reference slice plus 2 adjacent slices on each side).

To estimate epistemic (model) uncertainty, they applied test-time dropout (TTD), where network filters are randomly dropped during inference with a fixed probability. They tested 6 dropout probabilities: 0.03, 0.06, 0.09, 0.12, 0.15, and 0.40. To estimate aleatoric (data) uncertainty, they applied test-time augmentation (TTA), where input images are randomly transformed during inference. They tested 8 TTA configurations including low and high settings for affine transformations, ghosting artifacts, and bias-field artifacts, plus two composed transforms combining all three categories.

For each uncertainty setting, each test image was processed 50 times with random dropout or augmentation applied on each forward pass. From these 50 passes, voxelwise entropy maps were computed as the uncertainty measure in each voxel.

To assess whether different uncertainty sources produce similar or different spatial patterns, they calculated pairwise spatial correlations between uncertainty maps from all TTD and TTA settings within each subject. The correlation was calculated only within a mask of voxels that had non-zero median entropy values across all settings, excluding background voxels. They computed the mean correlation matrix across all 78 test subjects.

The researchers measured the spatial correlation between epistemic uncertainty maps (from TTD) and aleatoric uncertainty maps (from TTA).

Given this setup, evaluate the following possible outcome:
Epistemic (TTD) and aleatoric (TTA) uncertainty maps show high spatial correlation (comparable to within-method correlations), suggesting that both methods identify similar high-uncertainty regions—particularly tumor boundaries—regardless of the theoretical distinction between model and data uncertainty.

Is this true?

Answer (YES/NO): NO